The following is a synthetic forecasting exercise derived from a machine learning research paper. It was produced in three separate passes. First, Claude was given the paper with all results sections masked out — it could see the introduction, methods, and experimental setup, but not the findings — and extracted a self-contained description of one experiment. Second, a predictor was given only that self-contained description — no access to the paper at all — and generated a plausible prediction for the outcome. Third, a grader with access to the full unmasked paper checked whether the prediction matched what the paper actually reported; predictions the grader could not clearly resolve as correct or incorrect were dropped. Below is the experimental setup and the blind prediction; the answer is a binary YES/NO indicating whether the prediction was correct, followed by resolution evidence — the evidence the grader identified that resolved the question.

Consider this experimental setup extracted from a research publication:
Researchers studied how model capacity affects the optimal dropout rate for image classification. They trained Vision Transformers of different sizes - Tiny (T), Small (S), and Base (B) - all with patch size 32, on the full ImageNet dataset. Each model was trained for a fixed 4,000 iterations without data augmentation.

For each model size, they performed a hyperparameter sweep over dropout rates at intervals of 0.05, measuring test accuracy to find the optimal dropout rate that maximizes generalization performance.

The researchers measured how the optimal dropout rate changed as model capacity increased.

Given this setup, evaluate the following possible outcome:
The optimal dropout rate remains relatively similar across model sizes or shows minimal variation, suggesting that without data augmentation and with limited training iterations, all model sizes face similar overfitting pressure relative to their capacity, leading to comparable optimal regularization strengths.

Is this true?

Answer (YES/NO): NO